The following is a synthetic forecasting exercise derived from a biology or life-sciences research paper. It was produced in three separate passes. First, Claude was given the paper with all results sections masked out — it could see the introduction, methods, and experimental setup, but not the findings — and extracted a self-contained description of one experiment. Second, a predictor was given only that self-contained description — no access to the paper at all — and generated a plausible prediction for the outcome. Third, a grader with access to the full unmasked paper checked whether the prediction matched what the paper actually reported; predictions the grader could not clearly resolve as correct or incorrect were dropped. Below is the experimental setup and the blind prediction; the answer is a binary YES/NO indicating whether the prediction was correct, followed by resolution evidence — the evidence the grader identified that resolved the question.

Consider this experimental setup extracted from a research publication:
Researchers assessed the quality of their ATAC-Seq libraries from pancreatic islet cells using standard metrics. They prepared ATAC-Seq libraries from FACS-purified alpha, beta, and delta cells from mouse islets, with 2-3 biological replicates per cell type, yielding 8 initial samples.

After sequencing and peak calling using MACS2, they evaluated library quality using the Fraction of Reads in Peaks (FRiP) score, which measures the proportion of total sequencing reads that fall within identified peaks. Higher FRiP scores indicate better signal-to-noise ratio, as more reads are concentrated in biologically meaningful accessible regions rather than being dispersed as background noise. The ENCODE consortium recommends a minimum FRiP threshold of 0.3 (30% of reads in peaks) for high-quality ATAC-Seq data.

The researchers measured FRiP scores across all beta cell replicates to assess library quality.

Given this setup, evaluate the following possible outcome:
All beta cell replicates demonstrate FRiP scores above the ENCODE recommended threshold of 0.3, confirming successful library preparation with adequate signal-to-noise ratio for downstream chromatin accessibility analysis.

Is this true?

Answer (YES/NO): NO